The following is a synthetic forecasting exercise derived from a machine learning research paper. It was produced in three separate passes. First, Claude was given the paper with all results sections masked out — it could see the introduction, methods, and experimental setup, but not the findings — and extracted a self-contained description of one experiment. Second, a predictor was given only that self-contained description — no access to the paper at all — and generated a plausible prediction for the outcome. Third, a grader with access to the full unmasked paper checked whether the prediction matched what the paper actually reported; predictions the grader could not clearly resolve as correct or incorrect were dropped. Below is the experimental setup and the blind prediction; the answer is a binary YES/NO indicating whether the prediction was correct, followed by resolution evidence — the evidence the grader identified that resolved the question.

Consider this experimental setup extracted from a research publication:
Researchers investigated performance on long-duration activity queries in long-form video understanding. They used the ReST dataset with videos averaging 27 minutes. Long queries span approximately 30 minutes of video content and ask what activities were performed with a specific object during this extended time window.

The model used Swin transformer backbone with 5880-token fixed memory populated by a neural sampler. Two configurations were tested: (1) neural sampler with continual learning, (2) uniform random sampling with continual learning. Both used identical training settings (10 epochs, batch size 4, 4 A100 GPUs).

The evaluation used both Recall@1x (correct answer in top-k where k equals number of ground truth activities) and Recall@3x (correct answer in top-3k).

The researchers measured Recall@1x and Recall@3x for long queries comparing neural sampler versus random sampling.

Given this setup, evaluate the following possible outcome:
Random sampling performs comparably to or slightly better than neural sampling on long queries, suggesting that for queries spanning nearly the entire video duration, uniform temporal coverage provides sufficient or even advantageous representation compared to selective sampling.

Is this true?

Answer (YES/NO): NO